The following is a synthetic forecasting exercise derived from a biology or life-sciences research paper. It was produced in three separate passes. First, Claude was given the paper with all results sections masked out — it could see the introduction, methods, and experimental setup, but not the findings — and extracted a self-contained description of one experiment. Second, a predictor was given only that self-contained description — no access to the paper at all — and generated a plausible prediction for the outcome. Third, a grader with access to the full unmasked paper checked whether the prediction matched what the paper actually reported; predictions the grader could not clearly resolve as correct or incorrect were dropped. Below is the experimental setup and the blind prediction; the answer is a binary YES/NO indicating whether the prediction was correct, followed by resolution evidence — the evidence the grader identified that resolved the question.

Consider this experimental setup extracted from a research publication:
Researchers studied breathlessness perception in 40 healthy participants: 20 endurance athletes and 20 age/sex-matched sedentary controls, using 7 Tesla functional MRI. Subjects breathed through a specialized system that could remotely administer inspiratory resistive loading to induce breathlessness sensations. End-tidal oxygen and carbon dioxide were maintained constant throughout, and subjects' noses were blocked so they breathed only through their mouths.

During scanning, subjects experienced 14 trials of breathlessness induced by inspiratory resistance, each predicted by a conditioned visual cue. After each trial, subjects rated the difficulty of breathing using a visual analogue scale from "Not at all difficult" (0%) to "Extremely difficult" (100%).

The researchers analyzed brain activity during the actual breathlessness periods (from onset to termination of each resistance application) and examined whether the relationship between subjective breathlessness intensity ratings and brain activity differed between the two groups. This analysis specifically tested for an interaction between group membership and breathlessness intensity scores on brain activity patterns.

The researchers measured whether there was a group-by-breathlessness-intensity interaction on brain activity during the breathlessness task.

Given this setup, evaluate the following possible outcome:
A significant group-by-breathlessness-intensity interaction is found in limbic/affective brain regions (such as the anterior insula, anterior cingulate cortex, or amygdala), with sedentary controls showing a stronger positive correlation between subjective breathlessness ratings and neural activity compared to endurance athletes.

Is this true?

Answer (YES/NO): NO